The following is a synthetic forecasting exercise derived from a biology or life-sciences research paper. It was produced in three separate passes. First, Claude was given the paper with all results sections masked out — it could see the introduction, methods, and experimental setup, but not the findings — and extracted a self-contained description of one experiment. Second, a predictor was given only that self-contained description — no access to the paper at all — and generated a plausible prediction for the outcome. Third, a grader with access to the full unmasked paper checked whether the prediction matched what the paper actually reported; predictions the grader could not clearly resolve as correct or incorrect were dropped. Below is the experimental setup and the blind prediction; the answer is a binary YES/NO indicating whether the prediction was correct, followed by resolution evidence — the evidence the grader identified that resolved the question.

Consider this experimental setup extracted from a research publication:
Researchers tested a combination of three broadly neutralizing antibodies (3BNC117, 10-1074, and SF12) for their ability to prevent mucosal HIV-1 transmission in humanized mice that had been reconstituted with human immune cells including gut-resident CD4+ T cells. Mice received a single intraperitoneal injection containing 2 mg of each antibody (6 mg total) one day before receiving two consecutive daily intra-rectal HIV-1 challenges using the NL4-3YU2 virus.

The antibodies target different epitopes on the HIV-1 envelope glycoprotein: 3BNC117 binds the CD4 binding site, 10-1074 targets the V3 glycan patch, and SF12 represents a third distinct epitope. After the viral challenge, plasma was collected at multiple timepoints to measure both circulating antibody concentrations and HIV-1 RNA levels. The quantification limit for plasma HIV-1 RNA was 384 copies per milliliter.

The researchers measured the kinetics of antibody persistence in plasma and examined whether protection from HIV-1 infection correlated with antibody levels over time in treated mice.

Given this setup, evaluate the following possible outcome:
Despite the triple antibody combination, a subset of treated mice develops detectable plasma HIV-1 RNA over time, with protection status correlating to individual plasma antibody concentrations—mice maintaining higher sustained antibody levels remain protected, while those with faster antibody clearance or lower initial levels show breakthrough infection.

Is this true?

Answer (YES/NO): NO